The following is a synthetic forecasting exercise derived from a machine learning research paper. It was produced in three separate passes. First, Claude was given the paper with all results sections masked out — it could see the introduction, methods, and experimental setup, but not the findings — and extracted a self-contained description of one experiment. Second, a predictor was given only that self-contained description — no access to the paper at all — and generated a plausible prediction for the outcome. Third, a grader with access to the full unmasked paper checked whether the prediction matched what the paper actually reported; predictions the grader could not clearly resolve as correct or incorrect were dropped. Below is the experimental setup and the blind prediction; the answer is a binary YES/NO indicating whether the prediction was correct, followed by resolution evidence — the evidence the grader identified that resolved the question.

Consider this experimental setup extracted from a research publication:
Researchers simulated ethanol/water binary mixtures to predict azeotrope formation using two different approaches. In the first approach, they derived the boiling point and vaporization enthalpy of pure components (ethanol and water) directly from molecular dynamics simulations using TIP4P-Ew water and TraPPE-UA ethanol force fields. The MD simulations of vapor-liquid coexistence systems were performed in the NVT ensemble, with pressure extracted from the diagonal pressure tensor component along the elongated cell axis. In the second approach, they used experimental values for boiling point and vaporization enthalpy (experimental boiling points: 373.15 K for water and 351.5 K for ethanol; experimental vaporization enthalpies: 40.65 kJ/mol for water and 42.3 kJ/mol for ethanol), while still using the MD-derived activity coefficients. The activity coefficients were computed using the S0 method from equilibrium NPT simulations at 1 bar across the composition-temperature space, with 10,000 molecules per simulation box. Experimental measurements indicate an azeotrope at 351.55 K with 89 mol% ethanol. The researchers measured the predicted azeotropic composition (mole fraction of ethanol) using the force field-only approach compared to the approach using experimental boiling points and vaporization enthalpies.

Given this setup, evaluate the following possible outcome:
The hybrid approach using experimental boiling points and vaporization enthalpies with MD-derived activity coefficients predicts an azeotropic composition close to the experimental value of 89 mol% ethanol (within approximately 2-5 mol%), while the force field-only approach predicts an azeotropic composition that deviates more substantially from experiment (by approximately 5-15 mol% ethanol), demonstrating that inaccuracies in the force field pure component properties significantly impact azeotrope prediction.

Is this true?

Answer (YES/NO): YES